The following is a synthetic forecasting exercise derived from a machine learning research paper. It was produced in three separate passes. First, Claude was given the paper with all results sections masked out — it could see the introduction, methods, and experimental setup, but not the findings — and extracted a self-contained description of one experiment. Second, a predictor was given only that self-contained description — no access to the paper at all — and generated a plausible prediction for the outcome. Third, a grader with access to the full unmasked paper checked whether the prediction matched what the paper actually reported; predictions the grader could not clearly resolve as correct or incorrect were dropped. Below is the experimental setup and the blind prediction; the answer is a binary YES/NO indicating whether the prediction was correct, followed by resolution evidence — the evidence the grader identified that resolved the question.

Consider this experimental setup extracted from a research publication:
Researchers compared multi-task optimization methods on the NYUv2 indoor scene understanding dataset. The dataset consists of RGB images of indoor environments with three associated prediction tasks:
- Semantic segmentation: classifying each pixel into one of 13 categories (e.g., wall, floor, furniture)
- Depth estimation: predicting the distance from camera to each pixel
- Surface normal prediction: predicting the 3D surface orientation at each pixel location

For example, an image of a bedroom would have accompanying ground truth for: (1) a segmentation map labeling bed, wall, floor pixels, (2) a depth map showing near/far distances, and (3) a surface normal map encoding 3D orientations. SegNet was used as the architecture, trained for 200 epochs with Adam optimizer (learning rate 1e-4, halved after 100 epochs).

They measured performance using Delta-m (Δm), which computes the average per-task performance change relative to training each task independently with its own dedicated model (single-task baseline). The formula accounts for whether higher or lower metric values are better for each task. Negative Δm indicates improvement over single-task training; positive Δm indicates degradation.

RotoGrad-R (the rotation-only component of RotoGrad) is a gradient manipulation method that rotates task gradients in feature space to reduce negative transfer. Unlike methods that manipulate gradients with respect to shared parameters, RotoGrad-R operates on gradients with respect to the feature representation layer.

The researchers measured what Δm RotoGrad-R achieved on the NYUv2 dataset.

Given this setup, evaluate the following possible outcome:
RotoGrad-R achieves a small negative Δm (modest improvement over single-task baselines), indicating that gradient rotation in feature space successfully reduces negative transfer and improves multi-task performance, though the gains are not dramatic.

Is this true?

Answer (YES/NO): NO